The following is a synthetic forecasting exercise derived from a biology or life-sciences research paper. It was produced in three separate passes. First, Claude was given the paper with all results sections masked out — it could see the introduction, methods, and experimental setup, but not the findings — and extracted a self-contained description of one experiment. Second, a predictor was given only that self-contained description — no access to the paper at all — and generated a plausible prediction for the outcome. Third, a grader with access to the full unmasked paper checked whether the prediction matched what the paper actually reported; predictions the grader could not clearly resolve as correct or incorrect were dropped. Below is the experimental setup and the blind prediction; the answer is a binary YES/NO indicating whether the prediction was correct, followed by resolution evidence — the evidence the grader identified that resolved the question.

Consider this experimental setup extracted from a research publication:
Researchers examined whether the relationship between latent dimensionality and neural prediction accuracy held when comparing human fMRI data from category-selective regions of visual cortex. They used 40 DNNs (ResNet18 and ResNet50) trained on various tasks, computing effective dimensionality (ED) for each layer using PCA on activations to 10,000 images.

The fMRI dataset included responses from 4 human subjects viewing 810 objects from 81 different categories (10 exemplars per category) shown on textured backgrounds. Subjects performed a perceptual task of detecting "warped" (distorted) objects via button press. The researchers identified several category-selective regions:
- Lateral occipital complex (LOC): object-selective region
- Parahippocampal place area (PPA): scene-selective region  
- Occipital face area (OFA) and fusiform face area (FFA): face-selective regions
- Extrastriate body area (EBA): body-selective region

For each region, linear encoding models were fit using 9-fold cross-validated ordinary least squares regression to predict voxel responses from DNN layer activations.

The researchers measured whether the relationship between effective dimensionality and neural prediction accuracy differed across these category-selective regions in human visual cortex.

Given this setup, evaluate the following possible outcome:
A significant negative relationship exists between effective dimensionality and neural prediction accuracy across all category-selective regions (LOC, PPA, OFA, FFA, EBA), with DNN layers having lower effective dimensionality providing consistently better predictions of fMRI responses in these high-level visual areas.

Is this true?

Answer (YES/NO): NO